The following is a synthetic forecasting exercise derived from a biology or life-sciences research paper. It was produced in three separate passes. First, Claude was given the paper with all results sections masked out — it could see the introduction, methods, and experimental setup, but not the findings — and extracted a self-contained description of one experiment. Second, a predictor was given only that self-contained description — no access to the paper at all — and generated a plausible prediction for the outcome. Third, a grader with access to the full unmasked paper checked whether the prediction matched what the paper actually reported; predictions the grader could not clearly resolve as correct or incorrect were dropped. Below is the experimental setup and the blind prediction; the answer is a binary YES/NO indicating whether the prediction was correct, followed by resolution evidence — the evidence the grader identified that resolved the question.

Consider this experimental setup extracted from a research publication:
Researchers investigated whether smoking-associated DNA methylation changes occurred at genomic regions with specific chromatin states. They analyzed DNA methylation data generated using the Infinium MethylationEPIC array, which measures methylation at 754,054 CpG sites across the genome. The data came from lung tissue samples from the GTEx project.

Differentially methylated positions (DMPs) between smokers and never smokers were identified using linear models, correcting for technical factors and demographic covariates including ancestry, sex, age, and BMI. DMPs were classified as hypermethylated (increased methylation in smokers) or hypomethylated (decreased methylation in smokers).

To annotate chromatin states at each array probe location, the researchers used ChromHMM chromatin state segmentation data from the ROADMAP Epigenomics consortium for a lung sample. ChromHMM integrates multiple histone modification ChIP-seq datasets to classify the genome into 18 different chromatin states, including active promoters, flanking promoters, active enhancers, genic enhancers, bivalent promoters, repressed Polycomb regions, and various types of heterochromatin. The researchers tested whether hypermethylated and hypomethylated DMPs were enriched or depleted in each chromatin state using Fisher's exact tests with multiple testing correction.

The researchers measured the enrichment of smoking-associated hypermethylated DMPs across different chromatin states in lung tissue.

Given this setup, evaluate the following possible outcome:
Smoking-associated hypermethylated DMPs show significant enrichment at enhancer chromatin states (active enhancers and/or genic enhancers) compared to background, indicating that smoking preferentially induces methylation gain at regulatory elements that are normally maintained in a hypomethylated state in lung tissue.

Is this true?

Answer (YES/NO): NO